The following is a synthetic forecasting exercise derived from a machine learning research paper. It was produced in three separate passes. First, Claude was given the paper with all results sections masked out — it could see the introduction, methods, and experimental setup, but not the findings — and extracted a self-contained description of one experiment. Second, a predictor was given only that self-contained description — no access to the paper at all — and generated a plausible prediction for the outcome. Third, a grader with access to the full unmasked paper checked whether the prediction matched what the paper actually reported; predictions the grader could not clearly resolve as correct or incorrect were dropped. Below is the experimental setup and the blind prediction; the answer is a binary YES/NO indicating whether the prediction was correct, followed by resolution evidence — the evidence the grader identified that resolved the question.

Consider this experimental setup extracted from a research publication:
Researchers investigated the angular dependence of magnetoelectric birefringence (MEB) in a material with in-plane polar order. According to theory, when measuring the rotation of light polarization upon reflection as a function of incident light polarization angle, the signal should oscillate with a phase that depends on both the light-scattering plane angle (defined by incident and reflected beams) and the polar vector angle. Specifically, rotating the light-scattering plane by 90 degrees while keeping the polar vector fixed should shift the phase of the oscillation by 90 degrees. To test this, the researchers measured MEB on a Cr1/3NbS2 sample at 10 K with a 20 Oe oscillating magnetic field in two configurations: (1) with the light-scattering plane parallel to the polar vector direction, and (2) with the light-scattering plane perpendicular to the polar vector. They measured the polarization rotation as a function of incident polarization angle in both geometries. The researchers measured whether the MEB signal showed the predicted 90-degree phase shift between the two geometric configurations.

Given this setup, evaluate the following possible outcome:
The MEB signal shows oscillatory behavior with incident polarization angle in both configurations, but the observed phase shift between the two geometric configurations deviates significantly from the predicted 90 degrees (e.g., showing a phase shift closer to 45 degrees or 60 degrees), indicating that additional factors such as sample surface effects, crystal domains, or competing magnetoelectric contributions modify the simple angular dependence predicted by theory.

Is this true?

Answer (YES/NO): NO